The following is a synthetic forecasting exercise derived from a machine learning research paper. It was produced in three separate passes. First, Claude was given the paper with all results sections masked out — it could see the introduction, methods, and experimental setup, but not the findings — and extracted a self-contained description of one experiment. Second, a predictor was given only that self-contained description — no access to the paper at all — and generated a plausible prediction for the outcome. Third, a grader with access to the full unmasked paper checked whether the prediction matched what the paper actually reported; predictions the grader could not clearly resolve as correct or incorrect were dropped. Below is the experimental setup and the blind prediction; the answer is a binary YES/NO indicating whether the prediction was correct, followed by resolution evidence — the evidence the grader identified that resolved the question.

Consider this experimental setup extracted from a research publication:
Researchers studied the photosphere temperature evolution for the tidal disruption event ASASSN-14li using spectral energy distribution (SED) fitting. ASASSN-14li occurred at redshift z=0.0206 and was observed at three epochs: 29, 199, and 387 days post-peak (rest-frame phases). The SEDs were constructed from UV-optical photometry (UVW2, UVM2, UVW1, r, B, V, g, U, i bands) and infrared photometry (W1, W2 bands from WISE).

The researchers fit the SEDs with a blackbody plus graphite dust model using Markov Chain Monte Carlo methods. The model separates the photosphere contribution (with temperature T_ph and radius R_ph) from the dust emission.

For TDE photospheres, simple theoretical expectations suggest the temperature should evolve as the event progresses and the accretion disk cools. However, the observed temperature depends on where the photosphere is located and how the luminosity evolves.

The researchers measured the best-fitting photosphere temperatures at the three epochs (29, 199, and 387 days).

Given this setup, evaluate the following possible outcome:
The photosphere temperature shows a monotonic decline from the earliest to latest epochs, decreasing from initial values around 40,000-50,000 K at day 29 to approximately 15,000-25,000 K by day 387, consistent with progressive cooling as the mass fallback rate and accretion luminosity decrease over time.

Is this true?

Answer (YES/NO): NO